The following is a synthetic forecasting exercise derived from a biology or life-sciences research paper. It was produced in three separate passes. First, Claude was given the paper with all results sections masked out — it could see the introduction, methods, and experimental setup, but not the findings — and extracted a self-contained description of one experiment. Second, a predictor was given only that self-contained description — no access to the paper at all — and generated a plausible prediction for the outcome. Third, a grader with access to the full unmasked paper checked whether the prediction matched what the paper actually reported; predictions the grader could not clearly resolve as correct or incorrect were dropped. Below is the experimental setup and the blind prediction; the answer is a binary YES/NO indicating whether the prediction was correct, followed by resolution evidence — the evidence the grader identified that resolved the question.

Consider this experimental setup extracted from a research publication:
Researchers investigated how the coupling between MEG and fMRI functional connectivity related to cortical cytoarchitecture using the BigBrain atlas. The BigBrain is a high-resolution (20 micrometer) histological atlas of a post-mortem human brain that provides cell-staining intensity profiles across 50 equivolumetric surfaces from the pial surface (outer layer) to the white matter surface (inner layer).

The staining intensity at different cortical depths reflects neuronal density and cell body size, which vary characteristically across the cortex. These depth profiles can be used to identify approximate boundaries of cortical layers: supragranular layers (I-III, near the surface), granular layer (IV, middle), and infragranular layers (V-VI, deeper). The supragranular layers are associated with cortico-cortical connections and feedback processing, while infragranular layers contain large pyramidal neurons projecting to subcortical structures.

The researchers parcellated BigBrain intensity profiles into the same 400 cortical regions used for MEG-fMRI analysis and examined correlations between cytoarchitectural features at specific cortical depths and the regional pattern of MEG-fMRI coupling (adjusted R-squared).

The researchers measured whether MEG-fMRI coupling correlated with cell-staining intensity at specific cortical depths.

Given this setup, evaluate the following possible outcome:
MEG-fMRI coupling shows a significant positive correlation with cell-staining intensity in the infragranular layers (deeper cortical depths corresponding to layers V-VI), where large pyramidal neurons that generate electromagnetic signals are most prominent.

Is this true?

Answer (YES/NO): NO